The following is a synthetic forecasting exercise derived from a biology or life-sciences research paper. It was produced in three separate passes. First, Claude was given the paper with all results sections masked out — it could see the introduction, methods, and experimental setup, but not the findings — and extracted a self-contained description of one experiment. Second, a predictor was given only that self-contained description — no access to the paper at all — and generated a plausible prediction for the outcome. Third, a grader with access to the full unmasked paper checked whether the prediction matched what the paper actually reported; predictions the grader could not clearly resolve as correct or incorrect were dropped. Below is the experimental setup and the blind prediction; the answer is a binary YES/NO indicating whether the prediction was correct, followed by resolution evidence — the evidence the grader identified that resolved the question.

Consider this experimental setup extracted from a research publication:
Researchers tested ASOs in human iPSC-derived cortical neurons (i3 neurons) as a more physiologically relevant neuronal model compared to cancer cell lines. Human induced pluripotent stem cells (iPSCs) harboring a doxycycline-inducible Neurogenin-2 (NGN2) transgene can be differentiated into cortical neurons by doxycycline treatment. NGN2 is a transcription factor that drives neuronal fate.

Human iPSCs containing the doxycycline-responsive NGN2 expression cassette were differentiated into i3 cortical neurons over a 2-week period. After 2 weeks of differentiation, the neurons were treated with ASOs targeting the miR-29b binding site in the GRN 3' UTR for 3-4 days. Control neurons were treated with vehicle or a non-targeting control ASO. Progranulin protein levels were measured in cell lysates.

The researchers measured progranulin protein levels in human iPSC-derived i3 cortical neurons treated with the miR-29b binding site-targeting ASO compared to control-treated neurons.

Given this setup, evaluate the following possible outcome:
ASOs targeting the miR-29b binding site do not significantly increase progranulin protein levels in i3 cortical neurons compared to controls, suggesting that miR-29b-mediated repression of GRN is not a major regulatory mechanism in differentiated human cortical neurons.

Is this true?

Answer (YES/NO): NO